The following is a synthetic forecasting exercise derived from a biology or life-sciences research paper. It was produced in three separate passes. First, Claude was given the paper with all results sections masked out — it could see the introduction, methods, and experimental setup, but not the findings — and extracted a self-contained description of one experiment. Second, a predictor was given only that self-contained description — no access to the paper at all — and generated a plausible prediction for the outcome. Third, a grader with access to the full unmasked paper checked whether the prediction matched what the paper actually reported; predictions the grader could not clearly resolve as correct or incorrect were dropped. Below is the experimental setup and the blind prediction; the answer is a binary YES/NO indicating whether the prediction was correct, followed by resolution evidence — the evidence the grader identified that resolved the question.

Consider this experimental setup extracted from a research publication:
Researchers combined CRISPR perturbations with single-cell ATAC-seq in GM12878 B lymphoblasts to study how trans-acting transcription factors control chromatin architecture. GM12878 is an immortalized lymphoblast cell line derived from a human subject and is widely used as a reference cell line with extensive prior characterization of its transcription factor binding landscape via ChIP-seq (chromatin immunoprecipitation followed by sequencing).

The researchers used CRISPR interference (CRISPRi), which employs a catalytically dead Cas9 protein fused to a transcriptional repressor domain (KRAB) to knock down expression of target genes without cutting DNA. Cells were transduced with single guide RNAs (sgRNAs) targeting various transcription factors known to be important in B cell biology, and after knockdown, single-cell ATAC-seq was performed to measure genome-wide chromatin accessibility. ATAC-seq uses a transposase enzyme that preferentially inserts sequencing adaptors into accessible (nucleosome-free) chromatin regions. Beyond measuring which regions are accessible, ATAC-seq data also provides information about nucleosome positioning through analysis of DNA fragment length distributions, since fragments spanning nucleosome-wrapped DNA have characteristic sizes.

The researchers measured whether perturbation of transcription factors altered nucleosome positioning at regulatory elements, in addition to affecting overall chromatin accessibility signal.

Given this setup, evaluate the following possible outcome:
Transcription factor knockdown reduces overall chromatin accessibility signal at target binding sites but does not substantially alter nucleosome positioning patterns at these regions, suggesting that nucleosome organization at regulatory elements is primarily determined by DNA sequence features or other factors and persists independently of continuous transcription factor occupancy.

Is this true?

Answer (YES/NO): NO